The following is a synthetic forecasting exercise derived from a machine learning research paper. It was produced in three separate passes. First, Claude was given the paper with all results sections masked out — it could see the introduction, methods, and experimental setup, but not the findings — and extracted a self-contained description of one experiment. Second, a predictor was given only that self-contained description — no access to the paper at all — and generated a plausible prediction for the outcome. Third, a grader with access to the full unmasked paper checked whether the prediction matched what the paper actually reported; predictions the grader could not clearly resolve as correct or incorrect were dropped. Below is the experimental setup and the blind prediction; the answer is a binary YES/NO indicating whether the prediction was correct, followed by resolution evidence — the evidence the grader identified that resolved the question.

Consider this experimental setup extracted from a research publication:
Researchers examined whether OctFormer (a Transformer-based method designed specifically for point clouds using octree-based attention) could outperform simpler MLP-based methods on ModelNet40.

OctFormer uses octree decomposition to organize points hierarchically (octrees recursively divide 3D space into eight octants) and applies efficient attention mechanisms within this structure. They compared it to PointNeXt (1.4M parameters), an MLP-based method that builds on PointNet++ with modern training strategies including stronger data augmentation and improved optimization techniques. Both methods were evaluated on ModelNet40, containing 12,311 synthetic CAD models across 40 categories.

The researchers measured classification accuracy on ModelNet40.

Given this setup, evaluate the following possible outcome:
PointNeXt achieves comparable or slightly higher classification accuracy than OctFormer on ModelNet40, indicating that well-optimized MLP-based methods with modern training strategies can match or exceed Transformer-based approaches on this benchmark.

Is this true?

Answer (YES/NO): YES